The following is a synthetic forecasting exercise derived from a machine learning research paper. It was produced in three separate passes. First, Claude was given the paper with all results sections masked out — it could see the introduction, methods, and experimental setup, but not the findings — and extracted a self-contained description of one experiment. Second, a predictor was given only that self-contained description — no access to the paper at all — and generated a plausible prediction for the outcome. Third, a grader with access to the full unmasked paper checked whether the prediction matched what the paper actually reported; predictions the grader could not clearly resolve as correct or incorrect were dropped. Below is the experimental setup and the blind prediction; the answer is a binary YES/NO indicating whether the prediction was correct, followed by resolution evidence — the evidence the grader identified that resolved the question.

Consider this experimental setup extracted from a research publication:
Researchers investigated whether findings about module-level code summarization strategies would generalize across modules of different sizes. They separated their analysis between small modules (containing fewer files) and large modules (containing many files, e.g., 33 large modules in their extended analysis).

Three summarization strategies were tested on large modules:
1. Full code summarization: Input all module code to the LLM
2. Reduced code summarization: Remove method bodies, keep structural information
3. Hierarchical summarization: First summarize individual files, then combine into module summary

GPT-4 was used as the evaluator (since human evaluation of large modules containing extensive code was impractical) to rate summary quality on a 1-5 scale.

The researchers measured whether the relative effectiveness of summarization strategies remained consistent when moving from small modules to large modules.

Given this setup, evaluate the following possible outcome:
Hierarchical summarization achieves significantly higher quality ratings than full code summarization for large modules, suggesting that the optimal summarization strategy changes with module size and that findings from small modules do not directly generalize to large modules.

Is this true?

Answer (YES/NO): NO